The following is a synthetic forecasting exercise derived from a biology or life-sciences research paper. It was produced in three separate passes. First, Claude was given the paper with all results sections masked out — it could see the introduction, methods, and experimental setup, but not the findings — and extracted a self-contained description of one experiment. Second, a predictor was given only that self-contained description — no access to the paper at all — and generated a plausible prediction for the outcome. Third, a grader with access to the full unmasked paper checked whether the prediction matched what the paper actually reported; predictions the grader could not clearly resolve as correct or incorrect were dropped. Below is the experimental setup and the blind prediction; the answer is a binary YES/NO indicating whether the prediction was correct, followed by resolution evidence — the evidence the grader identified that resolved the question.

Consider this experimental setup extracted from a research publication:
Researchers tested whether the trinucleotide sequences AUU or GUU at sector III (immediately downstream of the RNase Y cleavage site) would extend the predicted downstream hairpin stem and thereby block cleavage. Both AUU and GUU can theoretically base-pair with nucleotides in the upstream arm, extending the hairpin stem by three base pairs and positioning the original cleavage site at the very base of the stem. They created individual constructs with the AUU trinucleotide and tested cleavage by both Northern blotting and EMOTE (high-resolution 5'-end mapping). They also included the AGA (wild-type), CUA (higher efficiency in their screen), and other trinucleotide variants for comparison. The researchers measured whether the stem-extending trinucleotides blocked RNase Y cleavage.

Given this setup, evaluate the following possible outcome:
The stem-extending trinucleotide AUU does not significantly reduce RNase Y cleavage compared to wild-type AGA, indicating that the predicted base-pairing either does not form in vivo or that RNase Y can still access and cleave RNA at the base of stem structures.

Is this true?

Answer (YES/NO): NO